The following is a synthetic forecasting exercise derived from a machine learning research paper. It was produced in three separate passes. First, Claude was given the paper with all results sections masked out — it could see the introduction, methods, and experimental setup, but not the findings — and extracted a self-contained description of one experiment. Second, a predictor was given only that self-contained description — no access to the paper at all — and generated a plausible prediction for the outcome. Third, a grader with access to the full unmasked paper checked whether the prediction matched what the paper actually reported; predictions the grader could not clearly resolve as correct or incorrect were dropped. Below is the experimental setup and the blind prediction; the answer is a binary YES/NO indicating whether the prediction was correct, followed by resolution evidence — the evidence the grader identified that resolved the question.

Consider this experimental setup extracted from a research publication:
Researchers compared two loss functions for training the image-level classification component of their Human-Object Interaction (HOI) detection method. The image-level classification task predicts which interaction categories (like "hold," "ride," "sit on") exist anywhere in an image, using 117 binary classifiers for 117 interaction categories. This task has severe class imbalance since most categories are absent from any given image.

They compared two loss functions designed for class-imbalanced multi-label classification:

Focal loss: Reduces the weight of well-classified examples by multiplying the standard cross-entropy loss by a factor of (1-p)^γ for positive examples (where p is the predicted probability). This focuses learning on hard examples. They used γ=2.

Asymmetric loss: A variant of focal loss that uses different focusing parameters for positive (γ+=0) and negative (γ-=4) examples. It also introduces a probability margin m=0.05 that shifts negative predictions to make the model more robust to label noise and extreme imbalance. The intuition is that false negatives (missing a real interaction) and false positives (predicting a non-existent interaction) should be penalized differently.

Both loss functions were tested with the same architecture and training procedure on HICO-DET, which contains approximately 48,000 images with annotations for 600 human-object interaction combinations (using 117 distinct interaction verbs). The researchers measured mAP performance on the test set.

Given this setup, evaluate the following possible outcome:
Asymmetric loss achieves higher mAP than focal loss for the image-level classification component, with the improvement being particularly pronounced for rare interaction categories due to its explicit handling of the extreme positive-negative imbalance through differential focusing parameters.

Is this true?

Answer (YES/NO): NO